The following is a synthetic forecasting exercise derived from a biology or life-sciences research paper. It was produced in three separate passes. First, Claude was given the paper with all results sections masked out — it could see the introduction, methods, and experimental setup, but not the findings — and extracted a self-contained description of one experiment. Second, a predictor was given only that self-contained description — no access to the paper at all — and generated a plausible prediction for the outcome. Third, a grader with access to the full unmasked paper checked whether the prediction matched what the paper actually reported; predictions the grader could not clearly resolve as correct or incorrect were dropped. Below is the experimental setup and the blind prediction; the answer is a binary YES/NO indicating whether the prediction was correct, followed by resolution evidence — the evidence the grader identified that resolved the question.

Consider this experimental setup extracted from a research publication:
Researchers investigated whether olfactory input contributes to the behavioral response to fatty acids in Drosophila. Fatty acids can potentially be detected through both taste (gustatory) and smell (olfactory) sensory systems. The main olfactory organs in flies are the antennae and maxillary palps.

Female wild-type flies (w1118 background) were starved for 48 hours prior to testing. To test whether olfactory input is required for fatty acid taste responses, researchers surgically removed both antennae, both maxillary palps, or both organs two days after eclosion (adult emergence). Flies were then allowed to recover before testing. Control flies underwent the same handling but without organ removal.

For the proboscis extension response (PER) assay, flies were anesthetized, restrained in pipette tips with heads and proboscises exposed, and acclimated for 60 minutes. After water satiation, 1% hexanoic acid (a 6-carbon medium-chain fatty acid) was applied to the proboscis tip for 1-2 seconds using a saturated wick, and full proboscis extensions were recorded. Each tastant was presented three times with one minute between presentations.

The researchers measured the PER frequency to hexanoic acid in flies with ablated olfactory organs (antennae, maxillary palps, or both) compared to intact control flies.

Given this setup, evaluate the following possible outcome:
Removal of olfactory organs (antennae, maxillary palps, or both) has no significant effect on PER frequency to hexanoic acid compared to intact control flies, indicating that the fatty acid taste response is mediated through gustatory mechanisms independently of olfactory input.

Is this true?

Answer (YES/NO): YES